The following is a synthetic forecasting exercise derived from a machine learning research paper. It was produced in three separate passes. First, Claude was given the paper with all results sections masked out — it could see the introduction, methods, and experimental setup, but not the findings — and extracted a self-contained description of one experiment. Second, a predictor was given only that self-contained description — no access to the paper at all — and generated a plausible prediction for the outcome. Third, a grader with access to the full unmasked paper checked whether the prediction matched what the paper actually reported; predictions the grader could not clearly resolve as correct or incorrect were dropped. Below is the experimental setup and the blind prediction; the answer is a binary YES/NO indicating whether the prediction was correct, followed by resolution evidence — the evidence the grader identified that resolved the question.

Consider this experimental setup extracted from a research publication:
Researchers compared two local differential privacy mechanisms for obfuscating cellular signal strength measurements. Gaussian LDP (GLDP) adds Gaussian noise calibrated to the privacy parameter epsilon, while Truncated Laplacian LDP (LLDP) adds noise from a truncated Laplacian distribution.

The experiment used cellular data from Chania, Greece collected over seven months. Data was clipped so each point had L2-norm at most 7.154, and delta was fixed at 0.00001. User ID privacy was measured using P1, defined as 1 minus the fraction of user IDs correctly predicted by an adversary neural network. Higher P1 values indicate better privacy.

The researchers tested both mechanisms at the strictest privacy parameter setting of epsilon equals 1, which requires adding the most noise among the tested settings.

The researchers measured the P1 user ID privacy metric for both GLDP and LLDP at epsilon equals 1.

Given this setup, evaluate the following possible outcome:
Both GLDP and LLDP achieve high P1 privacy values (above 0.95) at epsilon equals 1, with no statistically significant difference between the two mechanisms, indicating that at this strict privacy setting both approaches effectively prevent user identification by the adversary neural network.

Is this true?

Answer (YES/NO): NO